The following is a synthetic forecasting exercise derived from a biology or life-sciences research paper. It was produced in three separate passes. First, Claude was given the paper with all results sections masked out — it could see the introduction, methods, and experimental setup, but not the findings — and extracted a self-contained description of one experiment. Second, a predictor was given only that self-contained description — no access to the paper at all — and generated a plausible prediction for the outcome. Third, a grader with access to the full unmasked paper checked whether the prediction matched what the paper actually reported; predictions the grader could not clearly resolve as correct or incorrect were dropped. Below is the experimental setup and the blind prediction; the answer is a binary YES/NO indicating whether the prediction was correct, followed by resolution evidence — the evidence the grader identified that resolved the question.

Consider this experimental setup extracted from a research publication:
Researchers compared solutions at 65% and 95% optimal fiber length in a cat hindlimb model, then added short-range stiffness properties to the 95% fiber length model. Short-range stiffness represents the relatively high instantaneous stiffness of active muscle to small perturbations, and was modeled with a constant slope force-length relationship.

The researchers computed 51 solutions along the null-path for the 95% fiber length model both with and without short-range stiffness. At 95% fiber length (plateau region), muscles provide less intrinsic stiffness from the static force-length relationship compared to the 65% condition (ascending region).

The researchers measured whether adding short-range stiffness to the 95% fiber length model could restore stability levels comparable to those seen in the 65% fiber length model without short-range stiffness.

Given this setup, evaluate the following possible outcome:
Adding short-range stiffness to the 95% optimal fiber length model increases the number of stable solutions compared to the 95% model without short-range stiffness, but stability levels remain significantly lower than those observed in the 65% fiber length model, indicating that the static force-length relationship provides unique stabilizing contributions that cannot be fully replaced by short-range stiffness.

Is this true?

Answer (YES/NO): NO